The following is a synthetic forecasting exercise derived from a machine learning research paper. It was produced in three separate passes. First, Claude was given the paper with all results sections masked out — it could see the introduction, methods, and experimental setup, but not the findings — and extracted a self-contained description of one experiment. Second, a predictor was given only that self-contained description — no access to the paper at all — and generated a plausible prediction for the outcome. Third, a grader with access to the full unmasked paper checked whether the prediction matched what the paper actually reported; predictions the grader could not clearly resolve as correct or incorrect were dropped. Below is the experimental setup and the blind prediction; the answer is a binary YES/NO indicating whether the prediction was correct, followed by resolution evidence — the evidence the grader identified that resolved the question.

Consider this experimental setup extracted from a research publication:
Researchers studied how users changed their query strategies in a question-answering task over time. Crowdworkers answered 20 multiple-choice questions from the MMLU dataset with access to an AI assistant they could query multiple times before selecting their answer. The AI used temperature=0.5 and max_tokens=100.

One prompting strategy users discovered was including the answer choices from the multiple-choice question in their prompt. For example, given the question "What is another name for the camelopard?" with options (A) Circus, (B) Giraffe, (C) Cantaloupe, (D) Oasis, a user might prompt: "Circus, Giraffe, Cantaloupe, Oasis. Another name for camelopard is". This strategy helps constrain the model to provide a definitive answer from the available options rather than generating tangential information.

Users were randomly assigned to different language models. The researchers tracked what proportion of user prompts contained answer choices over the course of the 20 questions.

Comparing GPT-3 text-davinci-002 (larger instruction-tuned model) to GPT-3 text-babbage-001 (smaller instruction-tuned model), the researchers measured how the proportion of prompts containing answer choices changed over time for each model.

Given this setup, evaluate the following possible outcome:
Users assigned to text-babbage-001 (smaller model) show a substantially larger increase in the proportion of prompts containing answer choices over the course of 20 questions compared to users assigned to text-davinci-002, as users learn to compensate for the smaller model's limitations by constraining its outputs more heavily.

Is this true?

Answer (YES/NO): YES